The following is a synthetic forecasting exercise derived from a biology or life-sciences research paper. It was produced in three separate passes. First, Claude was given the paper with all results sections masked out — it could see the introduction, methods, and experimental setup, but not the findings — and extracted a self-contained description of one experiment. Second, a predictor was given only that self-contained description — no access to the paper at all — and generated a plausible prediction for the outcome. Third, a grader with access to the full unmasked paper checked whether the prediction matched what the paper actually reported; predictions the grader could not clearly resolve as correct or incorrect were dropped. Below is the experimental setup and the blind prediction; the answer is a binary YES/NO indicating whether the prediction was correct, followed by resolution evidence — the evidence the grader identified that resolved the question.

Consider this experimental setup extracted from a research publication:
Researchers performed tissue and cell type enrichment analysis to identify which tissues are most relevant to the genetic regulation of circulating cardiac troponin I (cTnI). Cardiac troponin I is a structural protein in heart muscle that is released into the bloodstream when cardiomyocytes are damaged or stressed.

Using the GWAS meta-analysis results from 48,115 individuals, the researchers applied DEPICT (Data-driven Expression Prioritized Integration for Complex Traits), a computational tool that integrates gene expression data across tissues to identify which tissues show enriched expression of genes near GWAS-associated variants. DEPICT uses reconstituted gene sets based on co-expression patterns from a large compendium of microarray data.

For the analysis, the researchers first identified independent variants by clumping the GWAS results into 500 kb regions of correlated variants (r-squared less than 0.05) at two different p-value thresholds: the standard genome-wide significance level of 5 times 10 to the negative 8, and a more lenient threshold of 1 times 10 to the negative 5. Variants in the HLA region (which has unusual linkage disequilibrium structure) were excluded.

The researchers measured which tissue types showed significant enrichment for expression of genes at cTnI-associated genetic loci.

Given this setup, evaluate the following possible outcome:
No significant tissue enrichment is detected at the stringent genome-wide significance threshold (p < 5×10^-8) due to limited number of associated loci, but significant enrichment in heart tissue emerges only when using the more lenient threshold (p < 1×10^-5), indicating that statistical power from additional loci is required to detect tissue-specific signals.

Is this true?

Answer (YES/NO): YES